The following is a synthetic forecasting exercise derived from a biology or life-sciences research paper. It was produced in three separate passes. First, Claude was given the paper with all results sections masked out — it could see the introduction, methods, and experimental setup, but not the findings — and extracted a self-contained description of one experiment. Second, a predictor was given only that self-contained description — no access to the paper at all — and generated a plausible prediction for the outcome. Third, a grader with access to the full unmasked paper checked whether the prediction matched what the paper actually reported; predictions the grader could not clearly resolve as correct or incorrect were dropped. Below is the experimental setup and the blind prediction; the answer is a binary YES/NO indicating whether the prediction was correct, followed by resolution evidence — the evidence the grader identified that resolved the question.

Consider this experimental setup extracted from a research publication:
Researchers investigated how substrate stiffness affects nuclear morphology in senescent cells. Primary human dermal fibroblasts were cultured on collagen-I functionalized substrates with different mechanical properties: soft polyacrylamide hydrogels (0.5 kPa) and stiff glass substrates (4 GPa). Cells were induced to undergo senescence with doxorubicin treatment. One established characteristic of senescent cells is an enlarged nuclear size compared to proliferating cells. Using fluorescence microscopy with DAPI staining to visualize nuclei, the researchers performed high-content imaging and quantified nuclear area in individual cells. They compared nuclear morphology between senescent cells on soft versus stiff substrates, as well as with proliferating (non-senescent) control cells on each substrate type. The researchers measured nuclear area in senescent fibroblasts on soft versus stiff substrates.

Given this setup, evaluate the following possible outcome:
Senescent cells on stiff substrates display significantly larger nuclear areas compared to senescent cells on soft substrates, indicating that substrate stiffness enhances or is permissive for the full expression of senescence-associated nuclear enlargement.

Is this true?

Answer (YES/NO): YES